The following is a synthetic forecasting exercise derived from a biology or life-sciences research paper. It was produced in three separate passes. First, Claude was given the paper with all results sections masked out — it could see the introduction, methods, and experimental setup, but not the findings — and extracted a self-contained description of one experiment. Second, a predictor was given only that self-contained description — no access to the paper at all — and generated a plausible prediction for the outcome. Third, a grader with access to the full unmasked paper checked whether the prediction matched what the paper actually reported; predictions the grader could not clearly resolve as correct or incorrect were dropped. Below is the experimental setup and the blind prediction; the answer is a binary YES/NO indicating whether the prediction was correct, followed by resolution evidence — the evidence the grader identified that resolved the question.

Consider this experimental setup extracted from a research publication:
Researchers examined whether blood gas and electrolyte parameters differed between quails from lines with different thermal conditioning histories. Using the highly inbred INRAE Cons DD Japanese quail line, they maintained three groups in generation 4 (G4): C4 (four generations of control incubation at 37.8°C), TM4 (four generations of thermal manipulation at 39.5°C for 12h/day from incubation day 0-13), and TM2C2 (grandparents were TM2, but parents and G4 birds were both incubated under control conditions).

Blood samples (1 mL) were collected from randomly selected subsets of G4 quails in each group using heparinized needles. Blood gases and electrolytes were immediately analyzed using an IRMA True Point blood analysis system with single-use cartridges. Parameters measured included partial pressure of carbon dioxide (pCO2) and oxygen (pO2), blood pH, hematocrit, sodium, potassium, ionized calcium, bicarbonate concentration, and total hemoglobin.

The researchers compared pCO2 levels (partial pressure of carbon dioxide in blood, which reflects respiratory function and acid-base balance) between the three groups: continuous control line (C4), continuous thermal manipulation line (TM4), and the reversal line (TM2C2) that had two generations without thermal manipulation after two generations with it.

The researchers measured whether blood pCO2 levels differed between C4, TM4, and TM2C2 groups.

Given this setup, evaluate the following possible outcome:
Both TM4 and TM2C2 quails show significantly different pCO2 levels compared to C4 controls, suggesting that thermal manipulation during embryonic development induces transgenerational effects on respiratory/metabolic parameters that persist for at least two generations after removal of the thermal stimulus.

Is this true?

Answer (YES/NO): NO